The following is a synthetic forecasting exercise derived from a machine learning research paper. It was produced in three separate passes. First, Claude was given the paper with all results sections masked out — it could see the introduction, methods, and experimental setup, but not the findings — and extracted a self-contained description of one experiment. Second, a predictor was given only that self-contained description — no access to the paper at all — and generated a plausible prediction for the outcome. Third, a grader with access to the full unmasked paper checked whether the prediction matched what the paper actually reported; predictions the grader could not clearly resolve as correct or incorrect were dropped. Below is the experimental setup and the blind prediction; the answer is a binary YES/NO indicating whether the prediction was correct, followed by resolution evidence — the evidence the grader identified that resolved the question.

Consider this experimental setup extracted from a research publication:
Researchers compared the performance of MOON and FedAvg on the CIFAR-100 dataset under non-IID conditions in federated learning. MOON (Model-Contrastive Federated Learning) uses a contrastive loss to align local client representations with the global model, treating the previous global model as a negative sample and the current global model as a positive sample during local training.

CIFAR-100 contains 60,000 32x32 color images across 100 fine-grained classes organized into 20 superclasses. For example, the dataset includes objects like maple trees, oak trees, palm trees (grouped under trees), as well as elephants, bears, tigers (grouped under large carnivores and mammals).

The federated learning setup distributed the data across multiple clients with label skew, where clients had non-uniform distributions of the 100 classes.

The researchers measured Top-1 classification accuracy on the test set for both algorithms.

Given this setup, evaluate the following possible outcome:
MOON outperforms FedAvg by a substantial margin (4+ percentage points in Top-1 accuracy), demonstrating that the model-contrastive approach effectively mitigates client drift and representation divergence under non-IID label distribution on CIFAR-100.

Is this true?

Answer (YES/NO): NO